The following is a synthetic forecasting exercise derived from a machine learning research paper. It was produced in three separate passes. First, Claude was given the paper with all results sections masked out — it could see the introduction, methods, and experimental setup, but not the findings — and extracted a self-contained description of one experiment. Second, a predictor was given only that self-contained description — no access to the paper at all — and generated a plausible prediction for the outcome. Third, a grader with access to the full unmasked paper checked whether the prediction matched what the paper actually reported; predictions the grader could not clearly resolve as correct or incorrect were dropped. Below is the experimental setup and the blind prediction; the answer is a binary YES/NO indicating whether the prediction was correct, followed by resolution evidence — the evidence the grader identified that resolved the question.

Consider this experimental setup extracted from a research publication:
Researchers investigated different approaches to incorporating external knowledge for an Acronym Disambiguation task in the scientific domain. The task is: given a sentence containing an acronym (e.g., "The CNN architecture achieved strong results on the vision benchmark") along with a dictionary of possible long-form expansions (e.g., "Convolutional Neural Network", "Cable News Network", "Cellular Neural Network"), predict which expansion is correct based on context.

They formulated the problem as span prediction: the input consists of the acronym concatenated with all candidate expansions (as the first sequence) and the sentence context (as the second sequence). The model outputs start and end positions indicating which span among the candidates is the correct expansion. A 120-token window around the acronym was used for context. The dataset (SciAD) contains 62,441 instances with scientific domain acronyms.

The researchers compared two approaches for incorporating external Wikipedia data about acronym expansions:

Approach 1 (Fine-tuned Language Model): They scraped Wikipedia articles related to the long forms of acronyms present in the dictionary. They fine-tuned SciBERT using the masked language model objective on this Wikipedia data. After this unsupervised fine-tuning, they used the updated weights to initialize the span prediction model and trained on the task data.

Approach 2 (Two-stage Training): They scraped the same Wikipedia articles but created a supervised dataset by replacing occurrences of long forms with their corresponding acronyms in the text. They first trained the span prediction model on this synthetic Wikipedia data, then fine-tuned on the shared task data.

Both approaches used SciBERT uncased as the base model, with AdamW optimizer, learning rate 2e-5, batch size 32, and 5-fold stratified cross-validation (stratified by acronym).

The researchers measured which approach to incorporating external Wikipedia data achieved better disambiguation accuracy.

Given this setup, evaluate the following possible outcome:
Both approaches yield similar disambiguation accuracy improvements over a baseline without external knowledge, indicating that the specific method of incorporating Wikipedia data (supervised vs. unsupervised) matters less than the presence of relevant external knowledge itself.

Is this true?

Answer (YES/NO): NO